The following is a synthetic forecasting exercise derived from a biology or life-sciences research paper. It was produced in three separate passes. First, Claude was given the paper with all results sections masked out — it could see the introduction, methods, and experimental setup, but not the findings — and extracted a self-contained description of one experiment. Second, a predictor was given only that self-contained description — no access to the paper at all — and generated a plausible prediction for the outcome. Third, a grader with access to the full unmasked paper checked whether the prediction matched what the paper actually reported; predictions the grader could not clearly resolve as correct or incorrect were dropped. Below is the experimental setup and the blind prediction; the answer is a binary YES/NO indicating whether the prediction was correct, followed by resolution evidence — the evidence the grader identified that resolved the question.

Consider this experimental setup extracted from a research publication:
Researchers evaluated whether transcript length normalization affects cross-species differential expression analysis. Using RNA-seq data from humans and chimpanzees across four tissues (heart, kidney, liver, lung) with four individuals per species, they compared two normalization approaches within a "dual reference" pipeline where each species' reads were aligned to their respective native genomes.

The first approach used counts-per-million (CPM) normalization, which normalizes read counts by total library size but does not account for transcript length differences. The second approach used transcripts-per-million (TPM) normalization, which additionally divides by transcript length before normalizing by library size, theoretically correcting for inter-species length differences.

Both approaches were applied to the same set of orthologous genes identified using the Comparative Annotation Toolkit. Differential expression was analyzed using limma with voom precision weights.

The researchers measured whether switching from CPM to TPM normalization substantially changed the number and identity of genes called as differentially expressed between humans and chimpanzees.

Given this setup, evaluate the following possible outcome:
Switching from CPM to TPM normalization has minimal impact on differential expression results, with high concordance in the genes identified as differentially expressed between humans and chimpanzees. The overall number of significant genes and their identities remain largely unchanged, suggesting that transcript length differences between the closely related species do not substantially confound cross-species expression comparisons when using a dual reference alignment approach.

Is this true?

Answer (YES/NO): YES